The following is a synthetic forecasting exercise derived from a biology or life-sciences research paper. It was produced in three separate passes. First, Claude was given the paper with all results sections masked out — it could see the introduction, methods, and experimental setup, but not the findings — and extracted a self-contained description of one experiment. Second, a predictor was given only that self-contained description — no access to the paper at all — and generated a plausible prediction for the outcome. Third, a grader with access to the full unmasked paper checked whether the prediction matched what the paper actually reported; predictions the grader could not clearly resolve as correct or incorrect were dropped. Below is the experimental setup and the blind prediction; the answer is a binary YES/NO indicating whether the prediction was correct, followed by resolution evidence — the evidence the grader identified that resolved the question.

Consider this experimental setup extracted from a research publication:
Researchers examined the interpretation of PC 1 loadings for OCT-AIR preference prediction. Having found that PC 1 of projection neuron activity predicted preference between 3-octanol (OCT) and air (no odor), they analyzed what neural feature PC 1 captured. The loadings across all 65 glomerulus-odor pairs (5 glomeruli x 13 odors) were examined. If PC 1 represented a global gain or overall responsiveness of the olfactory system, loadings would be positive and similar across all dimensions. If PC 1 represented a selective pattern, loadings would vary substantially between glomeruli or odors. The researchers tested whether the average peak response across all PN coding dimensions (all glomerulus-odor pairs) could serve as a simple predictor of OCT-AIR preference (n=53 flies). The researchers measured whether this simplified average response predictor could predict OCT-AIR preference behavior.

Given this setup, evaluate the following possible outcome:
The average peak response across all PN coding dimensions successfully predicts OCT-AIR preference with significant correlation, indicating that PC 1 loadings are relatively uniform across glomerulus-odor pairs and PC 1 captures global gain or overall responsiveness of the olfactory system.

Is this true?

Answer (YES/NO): YES